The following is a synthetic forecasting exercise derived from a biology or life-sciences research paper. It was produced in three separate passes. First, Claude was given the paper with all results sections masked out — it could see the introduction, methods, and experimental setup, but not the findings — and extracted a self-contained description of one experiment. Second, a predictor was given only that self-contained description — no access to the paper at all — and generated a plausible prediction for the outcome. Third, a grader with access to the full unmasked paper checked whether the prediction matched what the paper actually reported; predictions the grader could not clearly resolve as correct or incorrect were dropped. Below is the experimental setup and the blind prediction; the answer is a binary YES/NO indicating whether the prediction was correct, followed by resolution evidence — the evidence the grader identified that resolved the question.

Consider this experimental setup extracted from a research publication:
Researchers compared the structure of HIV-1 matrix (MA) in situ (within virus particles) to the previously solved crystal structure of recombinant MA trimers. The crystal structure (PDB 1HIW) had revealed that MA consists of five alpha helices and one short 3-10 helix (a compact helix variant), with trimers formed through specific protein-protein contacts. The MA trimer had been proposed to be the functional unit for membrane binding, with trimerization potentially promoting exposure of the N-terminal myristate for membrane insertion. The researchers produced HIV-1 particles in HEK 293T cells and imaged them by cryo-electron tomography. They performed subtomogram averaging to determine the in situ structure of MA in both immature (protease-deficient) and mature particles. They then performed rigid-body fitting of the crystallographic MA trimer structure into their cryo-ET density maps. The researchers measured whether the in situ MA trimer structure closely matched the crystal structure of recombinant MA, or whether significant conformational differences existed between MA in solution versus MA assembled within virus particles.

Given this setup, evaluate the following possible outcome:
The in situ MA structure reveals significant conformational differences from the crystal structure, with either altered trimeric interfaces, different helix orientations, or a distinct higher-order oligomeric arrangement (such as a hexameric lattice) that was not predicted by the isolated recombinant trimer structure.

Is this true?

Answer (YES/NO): NO